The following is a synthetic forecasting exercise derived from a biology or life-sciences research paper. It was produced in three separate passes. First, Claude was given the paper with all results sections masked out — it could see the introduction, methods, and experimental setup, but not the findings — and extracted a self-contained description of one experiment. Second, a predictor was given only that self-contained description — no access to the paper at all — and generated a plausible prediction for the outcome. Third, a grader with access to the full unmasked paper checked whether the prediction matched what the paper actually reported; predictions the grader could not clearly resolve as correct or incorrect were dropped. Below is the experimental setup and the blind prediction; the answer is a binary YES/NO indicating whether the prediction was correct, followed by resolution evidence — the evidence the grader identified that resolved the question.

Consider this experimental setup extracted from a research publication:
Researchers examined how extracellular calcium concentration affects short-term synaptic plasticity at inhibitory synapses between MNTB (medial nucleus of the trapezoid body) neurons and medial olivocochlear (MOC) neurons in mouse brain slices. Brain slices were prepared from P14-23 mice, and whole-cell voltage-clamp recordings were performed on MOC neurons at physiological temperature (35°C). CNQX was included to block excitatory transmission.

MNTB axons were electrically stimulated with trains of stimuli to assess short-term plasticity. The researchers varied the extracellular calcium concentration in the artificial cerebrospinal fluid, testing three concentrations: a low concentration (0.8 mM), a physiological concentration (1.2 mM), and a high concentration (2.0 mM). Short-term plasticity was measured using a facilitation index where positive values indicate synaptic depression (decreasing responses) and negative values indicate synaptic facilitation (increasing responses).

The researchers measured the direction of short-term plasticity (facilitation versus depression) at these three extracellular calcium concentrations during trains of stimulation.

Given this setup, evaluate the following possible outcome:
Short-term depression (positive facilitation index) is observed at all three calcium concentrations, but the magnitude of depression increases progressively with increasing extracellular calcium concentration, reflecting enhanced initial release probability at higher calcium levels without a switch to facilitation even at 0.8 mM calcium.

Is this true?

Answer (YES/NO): NO